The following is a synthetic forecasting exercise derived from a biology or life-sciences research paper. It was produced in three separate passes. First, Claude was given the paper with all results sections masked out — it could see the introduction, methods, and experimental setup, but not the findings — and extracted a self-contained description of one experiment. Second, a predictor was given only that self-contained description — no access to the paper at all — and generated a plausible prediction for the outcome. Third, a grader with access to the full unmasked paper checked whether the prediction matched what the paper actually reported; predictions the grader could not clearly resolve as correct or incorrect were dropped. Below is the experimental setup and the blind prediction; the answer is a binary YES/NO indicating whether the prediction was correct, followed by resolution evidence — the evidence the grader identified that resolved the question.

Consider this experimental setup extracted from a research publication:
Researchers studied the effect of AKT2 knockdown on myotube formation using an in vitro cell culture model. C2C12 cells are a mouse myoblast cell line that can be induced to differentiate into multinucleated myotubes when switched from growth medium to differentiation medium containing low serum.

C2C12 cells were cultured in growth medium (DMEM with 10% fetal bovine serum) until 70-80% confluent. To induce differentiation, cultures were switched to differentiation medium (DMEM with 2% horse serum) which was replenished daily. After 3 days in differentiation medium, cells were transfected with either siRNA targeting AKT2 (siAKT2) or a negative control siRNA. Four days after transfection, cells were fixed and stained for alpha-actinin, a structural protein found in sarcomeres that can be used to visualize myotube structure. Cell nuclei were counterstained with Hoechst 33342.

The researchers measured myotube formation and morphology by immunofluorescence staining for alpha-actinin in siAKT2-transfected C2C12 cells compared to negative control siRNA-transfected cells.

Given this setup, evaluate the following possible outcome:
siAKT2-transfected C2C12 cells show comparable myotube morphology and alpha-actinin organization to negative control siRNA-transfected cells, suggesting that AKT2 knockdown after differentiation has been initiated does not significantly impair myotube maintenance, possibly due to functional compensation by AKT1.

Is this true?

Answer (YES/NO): NO